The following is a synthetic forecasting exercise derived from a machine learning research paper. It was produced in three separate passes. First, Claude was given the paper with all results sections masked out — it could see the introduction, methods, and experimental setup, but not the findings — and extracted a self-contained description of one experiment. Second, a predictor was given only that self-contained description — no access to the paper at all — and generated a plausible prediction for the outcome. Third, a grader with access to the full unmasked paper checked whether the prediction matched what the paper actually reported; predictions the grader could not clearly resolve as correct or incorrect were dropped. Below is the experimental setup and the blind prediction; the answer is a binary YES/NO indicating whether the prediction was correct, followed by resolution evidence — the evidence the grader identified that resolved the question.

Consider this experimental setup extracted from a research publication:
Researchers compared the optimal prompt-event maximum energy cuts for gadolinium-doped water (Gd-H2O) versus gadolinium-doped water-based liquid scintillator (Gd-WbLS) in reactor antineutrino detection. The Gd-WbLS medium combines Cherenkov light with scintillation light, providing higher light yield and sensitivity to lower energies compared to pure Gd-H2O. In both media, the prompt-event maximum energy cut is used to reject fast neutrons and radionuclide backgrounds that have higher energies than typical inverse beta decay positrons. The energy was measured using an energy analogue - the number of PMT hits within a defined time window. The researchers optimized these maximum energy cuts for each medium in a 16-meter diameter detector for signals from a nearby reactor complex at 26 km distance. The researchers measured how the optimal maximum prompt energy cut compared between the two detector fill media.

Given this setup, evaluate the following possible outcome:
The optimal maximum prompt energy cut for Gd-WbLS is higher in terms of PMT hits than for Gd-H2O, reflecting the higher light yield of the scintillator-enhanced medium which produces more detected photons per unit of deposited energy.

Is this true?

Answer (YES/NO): YES